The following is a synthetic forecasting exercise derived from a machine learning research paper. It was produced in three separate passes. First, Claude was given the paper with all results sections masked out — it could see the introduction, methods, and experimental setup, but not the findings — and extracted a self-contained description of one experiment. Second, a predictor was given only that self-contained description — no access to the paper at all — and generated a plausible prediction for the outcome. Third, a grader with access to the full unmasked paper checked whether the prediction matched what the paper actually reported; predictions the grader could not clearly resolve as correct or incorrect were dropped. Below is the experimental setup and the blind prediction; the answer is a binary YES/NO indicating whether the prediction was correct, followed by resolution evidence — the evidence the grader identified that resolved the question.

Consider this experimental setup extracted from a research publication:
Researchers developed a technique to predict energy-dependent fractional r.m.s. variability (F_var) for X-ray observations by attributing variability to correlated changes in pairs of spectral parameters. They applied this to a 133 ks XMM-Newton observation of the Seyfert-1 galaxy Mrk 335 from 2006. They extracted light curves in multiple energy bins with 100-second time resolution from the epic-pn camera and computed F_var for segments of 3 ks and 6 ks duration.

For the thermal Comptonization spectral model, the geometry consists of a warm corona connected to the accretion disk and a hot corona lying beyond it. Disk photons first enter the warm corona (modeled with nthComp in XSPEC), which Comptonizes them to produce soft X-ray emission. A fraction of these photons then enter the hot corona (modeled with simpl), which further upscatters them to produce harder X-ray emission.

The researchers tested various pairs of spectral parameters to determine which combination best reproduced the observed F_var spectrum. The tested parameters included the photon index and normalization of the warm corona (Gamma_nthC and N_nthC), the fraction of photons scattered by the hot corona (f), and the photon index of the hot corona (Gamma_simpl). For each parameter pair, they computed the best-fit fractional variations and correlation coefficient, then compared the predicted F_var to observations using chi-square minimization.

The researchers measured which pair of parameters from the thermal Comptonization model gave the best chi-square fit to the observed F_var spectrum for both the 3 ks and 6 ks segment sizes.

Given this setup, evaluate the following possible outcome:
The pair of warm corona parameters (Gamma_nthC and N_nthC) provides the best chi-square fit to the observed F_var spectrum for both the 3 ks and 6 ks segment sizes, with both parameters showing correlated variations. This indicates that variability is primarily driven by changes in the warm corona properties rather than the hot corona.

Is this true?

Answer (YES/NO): NO